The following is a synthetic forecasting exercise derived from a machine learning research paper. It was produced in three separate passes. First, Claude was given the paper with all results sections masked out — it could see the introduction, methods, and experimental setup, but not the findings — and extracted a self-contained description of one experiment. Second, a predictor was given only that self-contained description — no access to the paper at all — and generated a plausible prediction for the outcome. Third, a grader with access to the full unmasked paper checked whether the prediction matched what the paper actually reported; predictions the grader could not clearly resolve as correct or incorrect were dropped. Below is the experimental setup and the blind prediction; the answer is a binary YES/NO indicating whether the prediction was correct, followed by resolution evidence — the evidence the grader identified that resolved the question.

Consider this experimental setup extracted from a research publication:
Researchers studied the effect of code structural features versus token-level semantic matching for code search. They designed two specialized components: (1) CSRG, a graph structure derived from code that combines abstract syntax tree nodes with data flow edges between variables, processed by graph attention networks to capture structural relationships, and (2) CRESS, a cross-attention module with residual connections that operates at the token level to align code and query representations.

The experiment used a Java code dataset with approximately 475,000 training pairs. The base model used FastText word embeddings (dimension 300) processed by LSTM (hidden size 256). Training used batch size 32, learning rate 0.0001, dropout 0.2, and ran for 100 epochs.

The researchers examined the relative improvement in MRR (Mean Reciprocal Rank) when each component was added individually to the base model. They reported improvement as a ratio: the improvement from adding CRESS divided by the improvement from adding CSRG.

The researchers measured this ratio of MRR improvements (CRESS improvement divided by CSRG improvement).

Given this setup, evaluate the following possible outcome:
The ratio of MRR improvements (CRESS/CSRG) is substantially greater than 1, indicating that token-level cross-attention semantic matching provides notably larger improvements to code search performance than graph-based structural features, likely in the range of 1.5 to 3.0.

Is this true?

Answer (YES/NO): NO